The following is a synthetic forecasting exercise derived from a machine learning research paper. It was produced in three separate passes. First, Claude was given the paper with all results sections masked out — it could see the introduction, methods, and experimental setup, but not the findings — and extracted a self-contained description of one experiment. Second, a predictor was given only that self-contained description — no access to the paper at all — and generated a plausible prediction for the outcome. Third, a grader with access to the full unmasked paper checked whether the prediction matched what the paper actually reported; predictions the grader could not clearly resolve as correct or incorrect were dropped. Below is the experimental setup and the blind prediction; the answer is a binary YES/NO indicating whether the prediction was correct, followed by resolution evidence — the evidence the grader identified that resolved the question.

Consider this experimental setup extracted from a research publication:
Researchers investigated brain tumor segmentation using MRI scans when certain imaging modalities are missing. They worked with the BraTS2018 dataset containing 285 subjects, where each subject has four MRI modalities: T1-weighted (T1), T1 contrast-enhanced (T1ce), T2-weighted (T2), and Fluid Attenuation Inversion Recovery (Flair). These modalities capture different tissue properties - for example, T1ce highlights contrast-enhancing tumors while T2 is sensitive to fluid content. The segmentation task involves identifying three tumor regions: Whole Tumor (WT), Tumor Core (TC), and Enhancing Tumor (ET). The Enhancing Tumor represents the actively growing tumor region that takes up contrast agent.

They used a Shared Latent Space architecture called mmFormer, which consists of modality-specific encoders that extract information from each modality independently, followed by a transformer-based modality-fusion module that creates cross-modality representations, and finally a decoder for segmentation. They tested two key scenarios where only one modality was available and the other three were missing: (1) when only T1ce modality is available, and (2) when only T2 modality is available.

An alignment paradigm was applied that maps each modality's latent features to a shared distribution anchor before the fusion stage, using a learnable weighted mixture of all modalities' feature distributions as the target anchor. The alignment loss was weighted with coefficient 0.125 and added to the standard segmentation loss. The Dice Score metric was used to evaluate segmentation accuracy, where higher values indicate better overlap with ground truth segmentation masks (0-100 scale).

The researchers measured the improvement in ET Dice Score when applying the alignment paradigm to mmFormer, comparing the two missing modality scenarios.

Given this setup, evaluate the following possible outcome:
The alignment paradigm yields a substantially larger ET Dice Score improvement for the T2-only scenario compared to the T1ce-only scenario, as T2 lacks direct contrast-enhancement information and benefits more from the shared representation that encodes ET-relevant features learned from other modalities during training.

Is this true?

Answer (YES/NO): YES